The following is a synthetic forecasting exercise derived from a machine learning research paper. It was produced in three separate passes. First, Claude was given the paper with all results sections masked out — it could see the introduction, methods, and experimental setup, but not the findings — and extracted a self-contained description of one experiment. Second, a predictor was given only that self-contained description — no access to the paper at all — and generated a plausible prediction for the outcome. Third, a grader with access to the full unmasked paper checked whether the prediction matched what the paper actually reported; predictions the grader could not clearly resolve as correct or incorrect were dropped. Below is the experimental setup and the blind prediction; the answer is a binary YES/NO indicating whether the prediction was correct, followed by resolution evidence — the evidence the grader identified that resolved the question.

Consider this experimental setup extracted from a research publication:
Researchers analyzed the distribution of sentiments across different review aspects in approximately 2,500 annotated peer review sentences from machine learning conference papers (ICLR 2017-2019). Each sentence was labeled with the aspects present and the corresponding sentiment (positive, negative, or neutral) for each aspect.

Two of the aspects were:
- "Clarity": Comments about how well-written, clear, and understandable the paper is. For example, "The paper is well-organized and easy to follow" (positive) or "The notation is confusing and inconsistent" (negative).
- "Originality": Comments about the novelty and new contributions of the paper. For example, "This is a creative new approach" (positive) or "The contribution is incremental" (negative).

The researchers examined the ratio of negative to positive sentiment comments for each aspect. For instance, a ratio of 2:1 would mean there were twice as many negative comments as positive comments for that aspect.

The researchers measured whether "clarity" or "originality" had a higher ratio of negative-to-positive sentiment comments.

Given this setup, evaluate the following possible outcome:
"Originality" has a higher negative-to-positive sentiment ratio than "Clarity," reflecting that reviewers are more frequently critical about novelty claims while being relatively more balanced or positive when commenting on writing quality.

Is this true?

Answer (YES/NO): NO